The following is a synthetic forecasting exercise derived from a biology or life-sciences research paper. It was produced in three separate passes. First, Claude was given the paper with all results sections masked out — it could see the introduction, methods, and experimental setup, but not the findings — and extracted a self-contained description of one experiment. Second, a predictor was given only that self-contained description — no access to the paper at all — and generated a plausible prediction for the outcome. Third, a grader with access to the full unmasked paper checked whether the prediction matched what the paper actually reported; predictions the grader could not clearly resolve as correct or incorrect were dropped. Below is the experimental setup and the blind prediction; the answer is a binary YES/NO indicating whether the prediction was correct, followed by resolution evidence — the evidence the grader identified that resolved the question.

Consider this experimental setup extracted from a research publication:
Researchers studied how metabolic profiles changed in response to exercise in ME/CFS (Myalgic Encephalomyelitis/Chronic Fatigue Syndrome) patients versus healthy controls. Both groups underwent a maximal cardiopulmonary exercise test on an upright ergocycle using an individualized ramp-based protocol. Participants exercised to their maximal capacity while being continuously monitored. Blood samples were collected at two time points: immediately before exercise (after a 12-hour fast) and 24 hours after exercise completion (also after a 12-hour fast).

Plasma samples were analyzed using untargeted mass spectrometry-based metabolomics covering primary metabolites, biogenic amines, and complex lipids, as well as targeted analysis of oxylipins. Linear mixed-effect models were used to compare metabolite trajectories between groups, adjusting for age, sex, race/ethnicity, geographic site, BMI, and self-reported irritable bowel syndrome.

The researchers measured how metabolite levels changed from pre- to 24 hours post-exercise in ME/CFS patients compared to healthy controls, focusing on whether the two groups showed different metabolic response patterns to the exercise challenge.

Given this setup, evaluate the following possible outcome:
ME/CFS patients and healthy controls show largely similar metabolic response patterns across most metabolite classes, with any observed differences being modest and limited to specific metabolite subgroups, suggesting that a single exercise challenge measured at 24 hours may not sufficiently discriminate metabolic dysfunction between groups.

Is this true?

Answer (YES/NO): NO